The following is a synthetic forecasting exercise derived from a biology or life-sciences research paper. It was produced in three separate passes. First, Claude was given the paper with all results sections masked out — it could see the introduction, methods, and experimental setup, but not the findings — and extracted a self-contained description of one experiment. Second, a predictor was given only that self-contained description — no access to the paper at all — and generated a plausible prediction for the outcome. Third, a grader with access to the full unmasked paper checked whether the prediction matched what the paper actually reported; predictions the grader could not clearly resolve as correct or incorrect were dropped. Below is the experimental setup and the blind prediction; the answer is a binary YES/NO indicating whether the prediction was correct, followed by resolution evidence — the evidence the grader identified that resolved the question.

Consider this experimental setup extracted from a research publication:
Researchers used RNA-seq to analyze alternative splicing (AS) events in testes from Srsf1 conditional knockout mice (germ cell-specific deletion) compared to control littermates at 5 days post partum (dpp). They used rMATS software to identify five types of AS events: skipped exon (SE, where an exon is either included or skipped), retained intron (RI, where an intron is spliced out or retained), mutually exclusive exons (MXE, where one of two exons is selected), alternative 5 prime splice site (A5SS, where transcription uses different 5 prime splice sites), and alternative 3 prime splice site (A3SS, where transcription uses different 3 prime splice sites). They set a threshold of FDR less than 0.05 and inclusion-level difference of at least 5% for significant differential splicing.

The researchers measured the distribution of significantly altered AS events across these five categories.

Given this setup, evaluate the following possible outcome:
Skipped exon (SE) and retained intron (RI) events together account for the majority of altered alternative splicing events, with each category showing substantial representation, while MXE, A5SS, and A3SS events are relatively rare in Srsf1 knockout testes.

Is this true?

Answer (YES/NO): NO